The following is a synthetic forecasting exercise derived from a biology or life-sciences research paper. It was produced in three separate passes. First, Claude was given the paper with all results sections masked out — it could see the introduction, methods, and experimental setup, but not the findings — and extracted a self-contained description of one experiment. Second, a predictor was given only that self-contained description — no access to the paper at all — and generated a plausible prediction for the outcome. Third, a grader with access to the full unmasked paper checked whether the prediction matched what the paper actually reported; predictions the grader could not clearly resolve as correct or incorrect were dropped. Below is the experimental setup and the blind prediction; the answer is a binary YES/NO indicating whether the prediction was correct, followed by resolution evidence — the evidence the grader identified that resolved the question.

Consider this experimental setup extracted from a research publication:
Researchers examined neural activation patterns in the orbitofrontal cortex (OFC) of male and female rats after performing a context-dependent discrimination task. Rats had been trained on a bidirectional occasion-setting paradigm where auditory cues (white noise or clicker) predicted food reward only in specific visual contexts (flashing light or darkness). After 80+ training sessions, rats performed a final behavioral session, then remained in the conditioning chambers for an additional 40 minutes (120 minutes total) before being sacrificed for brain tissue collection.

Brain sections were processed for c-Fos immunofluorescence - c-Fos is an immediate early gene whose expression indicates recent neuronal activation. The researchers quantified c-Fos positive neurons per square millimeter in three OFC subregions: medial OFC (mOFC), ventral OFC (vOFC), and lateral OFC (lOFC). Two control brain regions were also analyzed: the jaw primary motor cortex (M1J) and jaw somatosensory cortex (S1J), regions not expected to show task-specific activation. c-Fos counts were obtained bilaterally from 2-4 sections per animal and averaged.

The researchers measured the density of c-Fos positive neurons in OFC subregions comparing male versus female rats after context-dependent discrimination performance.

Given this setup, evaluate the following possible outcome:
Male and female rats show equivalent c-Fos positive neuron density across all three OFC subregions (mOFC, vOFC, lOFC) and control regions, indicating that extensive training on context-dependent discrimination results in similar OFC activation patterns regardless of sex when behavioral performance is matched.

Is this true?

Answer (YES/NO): NO